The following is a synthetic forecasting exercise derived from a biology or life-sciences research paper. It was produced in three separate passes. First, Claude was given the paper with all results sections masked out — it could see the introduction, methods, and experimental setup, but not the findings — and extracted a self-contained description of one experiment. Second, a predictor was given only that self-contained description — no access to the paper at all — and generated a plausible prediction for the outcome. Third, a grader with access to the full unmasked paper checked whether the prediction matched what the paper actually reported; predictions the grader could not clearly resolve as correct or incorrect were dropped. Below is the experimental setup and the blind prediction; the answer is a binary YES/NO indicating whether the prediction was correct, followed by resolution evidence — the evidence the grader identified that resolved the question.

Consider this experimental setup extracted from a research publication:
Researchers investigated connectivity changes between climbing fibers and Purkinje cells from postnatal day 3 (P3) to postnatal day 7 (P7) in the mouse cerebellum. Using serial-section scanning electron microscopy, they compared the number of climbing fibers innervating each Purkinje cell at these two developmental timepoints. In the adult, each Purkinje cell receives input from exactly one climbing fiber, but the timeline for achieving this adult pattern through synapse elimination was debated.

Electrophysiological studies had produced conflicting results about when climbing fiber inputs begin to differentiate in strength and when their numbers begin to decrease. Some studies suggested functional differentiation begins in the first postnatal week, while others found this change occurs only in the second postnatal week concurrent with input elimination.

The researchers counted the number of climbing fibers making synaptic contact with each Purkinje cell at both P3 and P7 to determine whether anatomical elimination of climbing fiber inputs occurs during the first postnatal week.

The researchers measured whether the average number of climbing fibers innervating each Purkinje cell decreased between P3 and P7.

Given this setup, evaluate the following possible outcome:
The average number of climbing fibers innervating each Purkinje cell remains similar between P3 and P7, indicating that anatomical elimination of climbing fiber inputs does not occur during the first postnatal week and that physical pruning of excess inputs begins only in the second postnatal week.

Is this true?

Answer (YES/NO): YES